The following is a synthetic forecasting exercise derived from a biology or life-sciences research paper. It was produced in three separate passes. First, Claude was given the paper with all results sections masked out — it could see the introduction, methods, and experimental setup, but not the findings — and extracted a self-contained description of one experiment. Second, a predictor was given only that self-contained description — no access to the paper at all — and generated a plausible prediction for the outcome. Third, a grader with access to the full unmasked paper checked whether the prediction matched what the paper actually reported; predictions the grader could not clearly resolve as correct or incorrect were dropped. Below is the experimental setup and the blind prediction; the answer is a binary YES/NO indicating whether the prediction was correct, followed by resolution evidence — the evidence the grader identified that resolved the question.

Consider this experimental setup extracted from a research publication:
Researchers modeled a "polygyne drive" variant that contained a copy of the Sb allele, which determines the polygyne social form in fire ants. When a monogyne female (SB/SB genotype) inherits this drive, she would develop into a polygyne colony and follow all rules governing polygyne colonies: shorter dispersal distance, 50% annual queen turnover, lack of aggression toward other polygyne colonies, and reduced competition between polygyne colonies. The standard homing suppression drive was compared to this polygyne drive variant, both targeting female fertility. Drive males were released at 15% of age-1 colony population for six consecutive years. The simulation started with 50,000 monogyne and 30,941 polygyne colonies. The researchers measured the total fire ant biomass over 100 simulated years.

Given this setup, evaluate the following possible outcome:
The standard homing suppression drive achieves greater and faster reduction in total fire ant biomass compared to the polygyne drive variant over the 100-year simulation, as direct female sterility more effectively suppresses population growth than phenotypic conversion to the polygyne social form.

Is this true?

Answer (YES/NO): NO